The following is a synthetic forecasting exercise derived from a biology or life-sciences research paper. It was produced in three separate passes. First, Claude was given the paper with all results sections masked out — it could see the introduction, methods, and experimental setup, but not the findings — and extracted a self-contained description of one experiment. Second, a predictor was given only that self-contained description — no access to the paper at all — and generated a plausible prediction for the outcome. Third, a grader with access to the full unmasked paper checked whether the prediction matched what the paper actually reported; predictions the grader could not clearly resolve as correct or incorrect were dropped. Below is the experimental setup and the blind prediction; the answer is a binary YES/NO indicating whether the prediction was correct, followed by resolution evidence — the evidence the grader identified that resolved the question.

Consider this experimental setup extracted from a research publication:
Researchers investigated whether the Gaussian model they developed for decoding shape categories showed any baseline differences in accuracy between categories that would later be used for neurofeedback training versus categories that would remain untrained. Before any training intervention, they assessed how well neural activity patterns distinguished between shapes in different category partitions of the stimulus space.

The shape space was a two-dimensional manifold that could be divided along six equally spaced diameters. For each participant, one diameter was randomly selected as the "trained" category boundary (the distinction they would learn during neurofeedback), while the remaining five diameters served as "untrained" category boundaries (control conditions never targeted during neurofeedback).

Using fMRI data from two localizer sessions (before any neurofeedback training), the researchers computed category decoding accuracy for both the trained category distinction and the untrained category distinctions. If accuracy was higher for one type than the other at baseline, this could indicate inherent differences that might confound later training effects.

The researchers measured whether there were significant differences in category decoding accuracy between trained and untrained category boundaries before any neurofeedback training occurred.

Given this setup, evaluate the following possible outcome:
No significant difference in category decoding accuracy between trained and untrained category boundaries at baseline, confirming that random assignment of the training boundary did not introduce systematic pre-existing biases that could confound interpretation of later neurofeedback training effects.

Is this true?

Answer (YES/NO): YES